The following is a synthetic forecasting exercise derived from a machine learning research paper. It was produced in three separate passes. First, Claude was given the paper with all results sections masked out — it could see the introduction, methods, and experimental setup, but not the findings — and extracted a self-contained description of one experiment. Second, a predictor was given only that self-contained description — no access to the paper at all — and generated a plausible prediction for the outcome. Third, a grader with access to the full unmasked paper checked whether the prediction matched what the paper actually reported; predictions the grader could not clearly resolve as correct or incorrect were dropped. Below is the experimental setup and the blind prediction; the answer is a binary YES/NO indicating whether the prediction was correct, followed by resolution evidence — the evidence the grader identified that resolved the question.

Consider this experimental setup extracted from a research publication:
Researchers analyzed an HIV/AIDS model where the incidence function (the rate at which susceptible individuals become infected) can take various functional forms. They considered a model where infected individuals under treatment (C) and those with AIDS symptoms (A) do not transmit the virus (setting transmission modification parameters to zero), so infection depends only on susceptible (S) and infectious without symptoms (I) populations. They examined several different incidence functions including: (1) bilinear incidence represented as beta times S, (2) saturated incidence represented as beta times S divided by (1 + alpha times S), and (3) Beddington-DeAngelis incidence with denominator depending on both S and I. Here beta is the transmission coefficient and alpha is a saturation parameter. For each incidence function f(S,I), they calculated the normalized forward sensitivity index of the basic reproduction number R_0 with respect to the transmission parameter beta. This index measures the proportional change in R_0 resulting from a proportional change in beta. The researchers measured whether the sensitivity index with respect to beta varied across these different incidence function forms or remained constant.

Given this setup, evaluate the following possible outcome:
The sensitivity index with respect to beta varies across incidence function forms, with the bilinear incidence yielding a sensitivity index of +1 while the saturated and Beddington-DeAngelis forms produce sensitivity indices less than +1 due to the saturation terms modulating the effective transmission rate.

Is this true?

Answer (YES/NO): NO